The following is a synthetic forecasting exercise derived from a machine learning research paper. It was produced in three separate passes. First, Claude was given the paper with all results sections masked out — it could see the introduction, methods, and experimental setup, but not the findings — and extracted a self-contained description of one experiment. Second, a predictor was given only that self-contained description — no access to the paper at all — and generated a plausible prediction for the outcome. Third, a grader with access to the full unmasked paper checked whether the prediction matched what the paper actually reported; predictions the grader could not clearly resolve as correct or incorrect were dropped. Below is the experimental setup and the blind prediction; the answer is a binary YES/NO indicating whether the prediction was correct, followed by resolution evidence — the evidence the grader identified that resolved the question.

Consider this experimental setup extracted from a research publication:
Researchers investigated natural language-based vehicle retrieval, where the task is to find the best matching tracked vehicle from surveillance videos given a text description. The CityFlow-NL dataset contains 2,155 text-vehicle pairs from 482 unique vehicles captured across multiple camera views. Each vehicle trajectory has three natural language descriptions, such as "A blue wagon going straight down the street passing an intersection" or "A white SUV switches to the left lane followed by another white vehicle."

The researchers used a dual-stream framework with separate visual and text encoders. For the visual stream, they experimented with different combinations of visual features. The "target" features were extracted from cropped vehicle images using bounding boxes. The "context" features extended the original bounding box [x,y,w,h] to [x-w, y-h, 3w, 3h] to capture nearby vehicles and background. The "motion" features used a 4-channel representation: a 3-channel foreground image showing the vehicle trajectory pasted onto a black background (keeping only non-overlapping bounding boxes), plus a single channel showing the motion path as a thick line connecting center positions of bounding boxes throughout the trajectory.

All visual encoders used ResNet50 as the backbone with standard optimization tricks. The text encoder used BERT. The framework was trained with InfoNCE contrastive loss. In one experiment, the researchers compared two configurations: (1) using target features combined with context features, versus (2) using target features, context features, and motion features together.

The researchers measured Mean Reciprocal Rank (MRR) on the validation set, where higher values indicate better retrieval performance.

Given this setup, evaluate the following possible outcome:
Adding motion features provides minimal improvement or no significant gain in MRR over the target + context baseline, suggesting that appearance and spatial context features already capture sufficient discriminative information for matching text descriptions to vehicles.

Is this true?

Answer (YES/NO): NO